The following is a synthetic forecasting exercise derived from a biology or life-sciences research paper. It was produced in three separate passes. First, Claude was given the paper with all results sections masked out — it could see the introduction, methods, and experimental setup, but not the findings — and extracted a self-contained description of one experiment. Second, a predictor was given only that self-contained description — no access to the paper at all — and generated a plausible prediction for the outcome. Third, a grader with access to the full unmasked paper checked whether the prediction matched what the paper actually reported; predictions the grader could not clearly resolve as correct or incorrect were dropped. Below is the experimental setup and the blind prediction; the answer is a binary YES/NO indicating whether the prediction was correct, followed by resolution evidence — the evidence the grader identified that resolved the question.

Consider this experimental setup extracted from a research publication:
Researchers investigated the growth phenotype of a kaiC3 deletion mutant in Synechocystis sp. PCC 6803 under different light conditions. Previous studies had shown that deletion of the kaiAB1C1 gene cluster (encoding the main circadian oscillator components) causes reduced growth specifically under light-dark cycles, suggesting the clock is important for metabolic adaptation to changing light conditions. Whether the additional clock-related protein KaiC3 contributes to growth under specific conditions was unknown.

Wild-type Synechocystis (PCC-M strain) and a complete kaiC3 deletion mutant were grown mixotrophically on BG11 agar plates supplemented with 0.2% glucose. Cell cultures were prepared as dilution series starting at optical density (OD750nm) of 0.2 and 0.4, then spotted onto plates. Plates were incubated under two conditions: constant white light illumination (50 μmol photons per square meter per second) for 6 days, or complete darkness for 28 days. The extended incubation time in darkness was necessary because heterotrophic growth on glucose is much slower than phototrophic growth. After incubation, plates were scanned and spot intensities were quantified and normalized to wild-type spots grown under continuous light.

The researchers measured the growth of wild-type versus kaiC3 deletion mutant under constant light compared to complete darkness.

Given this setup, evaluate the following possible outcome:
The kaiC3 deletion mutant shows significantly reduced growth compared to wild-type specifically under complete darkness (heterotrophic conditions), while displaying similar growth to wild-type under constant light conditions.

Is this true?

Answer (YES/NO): YES